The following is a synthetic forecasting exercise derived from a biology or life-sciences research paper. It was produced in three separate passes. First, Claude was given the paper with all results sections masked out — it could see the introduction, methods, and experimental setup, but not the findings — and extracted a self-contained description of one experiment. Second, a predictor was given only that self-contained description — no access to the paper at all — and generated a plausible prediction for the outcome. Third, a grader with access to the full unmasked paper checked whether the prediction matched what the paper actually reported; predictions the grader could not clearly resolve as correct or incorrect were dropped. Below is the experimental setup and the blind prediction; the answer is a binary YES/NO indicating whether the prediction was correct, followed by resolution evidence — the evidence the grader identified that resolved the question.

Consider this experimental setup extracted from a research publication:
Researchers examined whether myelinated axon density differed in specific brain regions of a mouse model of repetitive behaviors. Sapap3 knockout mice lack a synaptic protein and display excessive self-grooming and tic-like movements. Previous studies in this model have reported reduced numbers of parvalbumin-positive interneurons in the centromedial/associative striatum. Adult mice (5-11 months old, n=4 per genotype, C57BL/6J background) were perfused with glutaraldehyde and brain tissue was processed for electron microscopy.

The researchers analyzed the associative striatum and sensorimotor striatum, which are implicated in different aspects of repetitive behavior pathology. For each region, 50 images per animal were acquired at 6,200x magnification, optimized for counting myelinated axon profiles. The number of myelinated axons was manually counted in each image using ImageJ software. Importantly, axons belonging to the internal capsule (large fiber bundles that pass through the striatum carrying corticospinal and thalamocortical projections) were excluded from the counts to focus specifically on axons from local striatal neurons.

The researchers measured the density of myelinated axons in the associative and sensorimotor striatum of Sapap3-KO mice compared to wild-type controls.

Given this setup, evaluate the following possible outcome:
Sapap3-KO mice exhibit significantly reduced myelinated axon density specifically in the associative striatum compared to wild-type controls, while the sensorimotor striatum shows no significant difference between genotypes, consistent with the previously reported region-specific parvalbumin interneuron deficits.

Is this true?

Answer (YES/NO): NO